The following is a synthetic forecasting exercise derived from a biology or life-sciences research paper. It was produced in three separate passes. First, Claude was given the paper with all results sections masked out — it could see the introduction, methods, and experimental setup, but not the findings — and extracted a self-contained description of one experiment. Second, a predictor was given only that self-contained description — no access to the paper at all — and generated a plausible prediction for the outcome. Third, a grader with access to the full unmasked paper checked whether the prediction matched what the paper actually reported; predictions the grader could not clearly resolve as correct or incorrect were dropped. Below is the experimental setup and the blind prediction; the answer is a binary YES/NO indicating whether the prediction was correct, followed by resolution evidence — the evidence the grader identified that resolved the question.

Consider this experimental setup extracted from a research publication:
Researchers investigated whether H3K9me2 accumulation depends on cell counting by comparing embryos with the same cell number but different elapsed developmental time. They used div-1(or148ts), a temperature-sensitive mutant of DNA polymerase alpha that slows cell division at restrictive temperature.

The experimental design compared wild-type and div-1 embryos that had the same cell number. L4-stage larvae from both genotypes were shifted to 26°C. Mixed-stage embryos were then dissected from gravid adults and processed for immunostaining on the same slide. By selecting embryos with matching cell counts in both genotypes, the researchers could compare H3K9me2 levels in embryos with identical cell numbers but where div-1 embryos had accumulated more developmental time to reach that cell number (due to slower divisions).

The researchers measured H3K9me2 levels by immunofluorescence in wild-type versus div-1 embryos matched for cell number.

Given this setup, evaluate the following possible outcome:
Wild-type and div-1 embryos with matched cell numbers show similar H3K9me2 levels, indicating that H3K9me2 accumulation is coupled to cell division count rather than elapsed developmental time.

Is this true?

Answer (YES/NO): NO